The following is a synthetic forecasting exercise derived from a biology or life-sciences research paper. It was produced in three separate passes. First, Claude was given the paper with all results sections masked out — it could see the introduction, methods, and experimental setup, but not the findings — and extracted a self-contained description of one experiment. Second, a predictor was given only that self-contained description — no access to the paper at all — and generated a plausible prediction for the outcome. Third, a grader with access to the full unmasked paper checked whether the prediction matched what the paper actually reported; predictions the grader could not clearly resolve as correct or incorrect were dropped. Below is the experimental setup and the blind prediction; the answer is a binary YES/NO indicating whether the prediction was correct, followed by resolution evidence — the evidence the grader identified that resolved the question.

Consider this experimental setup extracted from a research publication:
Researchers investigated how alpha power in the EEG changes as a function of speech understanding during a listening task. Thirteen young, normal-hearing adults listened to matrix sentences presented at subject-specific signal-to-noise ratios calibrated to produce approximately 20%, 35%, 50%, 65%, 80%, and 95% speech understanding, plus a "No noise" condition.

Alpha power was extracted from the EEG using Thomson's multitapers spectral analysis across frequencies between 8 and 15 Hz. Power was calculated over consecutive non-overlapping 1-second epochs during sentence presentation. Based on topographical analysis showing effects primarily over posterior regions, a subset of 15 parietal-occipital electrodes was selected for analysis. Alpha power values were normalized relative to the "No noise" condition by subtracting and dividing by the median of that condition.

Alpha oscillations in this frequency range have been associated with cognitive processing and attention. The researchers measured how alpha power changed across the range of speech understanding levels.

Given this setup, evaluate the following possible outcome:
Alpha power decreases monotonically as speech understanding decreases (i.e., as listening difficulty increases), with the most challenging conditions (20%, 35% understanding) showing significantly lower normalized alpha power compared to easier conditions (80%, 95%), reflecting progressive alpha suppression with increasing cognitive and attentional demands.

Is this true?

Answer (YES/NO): NO